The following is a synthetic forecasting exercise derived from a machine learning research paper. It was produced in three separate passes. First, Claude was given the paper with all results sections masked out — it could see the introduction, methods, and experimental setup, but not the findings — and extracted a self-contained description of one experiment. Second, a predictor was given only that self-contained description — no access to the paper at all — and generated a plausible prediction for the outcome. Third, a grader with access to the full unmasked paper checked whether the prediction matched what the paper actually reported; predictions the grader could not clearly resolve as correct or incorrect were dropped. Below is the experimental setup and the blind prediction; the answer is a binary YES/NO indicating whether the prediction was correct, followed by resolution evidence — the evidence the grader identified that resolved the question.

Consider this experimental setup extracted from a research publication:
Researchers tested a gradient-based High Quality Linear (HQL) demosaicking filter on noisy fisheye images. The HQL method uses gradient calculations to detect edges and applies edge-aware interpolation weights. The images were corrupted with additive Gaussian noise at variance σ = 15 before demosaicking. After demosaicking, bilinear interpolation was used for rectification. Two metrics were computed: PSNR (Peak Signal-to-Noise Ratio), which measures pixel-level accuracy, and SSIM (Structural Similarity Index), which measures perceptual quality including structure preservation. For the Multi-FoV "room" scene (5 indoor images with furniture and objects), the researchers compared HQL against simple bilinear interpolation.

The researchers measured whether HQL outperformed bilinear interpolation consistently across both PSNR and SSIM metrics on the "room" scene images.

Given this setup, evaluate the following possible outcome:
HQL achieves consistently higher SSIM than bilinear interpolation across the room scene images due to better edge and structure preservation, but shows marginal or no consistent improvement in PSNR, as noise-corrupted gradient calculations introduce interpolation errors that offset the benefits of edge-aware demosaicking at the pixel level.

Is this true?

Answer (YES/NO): NO